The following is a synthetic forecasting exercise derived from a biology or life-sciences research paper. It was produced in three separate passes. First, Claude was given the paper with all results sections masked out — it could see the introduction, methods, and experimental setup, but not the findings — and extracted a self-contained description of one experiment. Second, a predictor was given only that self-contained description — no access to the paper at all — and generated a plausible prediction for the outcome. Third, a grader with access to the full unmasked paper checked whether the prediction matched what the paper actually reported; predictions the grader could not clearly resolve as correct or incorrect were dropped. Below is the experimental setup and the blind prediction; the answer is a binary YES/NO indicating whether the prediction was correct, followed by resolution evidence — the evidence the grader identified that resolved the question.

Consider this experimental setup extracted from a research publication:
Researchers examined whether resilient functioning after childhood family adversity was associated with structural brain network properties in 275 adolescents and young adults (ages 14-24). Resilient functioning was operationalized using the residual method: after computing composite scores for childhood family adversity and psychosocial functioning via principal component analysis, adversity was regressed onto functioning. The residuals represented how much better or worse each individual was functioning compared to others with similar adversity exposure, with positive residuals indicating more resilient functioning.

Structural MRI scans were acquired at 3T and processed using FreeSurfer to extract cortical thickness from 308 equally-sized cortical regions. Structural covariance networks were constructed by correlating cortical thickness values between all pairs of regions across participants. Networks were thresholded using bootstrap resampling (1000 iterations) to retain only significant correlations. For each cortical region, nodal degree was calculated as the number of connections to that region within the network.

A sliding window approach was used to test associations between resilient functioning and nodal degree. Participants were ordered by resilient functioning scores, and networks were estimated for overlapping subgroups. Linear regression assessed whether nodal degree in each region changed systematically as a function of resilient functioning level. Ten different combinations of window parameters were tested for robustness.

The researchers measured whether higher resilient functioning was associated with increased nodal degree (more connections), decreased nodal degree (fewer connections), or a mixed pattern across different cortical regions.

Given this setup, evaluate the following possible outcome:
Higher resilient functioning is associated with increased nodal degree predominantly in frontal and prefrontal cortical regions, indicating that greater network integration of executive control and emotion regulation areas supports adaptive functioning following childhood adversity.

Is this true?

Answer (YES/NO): NO